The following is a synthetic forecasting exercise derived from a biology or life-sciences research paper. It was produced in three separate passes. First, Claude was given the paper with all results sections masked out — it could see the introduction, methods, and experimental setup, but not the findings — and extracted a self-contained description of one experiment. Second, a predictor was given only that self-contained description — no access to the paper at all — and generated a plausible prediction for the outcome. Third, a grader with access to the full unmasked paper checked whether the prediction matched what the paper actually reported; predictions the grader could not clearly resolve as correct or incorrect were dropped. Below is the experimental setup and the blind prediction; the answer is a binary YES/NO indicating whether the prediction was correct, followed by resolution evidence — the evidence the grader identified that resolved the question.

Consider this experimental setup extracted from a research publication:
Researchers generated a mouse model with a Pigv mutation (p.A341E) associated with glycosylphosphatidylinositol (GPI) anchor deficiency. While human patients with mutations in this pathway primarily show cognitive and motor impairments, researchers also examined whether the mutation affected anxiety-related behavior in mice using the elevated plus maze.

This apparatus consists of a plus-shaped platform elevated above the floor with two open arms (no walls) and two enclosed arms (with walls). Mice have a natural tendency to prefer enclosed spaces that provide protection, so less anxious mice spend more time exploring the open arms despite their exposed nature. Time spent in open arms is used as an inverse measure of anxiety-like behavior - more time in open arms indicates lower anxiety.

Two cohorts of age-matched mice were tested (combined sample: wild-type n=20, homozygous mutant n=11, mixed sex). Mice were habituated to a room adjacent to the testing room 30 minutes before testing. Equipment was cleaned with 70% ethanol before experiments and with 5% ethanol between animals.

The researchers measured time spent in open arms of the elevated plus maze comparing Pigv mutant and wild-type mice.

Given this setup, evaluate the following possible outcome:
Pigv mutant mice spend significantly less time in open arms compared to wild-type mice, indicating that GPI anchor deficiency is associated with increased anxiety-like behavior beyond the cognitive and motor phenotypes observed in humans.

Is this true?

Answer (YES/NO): NO